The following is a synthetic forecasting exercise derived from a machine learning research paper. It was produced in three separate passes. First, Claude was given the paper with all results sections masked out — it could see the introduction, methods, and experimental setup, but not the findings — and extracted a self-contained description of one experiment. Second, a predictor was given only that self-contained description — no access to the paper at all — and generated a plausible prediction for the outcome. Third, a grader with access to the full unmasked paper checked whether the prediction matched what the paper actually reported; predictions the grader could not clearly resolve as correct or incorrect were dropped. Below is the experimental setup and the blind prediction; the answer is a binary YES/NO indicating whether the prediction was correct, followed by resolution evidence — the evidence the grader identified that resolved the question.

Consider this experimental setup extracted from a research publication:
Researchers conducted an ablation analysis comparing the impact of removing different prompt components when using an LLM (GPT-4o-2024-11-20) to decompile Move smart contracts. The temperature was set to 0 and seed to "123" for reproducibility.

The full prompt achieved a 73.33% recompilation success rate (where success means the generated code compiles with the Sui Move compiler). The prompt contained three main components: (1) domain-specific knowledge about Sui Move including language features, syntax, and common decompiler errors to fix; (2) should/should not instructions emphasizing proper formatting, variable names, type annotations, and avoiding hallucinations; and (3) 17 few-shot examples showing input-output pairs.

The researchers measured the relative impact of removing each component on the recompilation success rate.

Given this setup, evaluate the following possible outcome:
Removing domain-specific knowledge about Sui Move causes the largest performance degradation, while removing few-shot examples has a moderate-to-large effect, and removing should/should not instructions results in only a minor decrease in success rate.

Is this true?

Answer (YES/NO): NO